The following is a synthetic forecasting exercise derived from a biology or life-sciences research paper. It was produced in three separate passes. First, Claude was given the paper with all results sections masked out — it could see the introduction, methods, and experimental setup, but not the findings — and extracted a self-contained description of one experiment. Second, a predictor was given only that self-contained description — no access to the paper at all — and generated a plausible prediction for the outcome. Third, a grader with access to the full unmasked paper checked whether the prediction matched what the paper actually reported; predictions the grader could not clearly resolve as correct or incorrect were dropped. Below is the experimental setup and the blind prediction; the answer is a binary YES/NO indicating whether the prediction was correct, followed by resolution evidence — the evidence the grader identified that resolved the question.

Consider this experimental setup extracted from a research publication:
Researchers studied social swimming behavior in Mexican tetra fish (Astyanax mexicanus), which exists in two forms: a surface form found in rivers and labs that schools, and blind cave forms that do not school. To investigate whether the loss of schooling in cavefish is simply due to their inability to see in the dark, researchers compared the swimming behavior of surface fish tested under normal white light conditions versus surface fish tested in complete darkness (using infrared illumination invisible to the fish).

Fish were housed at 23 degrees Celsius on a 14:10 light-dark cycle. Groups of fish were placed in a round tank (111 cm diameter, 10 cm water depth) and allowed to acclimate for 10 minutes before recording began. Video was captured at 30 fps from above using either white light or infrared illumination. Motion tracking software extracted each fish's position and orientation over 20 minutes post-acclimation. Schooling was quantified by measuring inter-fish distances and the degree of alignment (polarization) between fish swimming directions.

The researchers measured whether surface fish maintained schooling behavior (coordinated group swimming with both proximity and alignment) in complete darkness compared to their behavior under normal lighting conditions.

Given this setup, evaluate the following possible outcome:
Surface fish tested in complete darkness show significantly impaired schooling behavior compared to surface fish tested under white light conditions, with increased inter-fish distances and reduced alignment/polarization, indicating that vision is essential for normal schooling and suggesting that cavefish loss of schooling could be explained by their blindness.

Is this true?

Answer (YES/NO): NO